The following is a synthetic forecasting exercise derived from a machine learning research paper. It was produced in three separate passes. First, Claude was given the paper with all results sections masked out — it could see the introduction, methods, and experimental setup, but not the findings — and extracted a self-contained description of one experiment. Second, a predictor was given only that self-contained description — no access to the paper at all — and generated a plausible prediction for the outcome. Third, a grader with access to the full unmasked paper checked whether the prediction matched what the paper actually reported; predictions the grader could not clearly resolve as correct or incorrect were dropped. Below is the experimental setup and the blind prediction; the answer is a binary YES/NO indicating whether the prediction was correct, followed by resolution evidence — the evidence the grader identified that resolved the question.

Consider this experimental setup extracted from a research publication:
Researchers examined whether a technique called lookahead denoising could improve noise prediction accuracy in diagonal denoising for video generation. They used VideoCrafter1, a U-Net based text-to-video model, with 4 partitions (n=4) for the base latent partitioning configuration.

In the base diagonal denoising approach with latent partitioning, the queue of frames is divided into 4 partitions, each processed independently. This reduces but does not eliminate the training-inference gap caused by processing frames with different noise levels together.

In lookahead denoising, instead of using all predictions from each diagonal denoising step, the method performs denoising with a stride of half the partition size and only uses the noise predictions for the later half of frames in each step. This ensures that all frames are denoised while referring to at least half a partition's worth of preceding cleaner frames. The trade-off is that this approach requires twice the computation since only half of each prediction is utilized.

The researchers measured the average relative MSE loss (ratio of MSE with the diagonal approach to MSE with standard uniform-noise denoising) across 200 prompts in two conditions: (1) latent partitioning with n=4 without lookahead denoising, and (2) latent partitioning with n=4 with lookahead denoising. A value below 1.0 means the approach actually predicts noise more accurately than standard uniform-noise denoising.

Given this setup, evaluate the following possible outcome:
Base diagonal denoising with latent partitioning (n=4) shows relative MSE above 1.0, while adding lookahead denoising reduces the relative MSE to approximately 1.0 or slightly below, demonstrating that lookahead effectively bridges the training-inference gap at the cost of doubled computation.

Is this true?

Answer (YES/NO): YES